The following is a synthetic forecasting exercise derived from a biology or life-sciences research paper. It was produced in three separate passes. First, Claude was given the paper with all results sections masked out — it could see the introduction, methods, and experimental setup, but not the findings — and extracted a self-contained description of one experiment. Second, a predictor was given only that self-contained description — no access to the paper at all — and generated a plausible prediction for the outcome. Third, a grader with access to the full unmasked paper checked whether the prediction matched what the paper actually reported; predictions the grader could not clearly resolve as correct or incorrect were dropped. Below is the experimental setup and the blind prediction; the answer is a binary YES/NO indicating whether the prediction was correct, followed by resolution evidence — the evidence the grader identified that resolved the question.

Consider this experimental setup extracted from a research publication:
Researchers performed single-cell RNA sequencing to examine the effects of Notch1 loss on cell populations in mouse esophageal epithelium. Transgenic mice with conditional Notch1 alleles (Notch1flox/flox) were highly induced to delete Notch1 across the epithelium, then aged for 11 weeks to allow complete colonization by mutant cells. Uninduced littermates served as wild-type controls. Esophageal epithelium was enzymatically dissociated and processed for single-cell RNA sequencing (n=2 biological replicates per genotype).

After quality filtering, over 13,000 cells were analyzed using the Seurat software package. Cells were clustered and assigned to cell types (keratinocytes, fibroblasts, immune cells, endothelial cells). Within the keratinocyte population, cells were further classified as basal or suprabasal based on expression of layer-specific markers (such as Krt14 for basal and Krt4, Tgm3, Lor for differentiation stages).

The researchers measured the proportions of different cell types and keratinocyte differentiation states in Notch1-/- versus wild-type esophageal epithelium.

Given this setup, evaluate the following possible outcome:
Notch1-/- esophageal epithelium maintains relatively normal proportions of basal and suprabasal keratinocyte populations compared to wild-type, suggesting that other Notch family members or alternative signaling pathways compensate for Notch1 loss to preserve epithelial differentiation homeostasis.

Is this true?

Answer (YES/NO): YES